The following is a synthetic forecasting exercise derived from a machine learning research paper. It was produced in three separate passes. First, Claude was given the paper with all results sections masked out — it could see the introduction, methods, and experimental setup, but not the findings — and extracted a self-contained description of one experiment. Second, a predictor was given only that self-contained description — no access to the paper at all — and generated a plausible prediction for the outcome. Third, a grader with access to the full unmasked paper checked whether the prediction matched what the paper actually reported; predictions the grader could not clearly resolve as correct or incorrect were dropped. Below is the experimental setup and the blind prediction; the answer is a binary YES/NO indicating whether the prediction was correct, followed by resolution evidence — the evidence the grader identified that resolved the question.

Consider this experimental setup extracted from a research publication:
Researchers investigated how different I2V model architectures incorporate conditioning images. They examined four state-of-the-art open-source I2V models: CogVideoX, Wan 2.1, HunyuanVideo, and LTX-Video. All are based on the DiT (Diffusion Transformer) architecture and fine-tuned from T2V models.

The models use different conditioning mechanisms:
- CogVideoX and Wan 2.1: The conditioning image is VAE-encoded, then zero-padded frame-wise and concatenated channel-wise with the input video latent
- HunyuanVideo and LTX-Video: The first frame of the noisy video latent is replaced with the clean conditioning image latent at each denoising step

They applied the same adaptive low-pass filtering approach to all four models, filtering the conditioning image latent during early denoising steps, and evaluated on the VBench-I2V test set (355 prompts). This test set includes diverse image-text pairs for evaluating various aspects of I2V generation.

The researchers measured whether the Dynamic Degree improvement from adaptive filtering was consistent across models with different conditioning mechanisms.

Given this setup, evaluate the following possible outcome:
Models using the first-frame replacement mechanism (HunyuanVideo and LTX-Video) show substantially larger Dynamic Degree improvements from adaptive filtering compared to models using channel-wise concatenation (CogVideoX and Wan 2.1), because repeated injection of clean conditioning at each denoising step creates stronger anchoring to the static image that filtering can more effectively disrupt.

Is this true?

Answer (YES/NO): NO